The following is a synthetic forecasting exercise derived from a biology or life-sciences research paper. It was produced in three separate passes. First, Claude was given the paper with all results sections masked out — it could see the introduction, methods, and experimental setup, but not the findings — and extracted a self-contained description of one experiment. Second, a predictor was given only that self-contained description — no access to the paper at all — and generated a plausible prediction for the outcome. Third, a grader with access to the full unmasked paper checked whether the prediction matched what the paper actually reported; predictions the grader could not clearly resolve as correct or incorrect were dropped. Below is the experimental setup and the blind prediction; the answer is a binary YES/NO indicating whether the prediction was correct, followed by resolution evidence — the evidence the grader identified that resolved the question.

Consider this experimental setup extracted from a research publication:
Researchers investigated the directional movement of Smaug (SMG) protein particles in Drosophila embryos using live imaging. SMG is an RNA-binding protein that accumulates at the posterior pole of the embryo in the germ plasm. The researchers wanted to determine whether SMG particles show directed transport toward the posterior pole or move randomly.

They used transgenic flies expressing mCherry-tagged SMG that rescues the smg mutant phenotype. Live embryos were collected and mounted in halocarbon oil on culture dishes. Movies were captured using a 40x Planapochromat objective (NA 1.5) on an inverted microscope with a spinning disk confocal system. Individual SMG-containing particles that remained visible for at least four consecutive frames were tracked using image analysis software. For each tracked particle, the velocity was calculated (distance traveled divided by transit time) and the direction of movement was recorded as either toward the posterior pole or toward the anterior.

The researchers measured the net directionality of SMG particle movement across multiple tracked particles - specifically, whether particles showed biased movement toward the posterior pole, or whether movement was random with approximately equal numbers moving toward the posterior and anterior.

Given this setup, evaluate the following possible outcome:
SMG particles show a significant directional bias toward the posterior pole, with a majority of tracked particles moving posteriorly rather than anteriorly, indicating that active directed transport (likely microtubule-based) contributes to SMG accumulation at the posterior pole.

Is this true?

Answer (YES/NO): YES